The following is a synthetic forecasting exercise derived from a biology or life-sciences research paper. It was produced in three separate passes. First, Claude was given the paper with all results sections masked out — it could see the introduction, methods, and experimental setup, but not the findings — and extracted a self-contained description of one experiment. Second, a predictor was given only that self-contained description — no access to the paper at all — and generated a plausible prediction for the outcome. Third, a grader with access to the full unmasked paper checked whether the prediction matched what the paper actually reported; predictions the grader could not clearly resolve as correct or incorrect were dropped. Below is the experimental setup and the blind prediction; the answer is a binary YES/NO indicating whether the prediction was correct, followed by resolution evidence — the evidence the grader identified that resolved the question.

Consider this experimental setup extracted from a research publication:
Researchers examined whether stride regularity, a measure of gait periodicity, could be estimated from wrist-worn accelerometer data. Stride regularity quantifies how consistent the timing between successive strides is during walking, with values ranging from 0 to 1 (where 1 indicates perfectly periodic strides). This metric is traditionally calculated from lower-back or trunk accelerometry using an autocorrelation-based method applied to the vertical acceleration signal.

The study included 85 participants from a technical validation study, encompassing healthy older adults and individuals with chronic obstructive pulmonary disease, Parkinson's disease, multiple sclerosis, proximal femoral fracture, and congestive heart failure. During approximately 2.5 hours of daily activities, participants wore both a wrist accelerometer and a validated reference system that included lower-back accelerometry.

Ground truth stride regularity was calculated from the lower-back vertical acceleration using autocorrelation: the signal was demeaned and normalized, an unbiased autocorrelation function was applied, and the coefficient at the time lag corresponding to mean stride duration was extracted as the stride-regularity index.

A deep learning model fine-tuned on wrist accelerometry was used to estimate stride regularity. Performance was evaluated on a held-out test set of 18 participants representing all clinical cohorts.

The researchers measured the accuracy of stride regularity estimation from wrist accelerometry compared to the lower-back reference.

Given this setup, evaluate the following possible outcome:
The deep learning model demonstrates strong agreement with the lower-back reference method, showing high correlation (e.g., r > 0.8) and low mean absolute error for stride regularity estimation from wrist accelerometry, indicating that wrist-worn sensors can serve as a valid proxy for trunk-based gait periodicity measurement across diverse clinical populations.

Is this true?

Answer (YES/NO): NO